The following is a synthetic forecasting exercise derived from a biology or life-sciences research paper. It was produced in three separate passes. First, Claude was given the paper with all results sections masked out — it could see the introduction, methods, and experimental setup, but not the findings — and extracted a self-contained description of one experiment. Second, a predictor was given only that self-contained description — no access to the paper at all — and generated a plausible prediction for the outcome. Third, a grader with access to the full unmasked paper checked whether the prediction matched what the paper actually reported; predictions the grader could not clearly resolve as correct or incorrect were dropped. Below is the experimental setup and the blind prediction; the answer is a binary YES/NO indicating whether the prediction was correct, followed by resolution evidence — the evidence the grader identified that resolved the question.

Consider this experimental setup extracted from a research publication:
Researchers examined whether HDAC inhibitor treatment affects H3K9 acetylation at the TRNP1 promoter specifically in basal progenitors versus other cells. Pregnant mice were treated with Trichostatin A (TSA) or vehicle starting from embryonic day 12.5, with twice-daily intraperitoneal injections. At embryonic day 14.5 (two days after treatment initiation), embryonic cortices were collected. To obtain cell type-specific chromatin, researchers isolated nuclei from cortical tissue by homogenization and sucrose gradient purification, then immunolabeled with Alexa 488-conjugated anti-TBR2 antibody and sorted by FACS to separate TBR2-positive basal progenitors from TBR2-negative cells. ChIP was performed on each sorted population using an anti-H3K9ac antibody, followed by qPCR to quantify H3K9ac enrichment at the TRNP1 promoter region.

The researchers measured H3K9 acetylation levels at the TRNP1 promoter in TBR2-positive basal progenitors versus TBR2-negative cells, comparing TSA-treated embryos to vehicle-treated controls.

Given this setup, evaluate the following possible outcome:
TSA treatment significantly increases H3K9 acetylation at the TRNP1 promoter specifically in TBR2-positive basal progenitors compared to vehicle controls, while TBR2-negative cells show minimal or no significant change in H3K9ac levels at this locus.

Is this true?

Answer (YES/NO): YES